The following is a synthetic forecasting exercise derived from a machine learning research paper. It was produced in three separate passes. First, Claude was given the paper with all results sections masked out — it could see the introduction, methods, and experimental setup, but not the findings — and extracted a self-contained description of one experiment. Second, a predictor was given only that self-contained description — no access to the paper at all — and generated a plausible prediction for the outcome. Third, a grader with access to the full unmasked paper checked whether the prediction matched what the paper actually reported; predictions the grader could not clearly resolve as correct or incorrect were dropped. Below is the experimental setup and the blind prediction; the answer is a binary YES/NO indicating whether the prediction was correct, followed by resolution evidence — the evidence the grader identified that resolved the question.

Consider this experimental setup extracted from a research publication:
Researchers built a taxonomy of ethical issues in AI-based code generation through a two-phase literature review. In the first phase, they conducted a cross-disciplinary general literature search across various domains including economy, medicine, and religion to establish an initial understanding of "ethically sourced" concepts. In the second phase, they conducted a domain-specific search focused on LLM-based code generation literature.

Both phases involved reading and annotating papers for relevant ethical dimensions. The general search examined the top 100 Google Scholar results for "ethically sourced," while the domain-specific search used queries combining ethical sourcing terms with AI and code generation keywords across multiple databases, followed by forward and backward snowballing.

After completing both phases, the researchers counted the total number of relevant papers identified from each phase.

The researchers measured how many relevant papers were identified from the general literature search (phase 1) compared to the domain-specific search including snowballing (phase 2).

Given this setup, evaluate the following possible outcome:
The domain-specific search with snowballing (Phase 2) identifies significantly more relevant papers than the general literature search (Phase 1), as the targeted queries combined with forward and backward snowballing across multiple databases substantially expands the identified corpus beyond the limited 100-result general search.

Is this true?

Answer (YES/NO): NO